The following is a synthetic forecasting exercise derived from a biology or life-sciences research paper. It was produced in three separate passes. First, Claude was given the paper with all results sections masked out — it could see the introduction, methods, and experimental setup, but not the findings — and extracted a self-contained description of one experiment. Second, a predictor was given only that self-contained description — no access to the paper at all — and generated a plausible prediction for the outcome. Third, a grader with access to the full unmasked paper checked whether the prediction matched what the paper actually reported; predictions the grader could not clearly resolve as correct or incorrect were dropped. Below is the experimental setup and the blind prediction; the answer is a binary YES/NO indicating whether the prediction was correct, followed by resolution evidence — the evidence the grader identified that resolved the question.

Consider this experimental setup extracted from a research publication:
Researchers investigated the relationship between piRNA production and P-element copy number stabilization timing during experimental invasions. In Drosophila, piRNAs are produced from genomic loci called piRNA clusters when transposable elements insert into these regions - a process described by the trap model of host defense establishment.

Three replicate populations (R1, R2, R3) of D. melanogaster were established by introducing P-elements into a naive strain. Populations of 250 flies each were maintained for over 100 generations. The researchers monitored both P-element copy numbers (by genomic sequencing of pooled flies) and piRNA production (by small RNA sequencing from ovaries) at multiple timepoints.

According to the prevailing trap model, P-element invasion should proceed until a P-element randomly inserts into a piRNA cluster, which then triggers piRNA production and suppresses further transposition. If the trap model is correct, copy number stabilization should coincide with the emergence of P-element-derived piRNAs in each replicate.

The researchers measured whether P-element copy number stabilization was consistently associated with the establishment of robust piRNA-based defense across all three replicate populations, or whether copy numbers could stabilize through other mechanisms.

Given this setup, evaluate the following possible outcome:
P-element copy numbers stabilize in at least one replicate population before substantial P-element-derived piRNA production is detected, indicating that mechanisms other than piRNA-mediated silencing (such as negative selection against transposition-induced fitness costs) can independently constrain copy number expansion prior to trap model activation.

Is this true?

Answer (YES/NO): NO